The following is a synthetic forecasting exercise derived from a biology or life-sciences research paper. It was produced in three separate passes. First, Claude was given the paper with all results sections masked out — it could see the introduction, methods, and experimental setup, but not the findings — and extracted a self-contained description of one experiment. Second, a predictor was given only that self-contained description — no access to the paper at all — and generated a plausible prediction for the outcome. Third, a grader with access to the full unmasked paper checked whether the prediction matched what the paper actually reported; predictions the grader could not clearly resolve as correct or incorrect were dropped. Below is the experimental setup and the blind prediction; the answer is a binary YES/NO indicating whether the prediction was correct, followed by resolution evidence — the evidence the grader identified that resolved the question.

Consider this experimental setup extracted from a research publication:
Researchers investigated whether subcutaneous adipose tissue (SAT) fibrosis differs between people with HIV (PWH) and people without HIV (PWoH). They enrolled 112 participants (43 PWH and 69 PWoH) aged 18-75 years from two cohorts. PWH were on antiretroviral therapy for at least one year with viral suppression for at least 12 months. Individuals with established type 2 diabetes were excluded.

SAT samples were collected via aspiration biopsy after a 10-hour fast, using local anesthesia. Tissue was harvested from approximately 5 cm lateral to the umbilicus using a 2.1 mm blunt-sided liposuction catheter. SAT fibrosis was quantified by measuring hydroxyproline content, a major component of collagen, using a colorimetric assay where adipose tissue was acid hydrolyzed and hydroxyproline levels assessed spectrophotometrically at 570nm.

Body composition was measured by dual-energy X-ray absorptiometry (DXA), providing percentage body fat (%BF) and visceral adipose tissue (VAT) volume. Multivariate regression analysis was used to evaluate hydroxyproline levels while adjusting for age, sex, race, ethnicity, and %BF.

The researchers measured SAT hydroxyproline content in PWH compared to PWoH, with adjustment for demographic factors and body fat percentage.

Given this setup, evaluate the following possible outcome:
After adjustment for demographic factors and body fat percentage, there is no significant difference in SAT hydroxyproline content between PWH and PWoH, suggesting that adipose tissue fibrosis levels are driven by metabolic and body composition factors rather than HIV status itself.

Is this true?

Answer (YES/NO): NO